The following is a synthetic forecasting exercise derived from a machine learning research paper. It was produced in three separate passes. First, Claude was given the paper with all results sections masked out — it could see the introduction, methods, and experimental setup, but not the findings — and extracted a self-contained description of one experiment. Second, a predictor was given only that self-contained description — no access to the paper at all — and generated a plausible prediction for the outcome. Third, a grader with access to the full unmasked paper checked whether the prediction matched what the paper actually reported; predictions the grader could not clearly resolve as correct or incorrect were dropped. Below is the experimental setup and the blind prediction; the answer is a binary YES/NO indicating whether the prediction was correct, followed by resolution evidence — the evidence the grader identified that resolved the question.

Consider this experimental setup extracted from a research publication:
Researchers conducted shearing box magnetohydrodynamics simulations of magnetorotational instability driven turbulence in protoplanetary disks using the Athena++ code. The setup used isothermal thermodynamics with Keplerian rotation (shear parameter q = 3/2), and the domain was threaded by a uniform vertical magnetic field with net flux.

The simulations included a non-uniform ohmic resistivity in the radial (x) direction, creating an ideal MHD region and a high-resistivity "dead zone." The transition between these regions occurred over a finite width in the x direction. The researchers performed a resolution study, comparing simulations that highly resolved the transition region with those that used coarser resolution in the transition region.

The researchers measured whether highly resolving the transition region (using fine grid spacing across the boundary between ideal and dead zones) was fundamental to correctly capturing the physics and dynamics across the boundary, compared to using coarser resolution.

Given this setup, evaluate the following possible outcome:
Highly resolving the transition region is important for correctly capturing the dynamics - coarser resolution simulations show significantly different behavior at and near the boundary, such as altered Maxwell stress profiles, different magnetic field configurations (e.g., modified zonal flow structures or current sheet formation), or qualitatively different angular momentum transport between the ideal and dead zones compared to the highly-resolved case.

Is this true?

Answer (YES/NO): NO